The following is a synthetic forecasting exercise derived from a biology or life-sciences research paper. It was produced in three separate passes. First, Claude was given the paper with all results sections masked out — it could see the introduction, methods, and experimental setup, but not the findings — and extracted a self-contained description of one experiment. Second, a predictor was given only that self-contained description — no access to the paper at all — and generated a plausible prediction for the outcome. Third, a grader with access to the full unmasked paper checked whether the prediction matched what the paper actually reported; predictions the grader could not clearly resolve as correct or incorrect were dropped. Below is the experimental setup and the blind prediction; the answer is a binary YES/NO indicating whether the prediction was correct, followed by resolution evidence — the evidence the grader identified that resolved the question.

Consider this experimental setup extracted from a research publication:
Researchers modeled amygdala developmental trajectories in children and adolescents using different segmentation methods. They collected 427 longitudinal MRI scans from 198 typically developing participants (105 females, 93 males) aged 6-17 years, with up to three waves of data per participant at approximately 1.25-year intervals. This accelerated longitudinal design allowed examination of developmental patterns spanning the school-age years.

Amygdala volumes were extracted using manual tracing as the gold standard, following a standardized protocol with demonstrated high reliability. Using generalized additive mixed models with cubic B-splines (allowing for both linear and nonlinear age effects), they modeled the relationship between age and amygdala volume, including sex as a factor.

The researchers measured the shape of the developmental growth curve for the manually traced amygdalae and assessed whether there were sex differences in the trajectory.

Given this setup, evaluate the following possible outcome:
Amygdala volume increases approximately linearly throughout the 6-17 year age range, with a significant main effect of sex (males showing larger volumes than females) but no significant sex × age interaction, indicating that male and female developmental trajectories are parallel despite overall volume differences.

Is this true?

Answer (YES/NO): YES